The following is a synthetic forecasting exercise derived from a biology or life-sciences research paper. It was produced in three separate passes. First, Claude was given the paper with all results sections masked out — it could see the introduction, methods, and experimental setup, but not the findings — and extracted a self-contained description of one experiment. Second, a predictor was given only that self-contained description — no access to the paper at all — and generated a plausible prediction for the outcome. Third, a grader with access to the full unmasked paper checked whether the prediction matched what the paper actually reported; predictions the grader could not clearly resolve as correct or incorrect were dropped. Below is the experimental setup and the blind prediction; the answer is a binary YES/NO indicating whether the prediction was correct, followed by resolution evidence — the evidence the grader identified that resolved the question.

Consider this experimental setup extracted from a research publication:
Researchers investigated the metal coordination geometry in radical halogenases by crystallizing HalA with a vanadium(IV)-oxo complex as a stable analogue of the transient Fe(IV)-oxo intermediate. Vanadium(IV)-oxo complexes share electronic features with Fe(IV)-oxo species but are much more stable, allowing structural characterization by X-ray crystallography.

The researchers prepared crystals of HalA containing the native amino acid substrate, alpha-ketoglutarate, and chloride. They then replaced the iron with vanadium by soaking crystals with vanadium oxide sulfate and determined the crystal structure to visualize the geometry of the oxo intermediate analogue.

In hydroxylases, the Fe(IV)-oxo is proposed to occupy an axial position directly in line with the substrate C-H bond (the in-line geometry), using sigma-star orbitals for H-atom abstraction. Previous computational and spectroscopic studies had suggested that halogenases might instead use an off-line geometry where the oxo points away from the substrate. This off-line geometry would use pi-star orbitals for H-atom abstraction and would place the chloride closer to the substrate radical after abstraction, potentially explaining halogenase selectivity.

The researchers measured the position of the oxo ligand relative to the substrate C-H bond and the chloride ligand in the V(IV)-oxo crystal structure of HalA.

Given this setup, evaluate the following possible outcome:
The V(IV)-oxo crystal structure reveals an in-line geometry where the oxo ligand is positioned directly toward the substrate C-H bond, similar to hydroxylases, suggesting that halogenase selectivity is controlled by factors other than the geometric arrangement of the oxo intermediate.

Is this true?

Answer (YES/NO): NO